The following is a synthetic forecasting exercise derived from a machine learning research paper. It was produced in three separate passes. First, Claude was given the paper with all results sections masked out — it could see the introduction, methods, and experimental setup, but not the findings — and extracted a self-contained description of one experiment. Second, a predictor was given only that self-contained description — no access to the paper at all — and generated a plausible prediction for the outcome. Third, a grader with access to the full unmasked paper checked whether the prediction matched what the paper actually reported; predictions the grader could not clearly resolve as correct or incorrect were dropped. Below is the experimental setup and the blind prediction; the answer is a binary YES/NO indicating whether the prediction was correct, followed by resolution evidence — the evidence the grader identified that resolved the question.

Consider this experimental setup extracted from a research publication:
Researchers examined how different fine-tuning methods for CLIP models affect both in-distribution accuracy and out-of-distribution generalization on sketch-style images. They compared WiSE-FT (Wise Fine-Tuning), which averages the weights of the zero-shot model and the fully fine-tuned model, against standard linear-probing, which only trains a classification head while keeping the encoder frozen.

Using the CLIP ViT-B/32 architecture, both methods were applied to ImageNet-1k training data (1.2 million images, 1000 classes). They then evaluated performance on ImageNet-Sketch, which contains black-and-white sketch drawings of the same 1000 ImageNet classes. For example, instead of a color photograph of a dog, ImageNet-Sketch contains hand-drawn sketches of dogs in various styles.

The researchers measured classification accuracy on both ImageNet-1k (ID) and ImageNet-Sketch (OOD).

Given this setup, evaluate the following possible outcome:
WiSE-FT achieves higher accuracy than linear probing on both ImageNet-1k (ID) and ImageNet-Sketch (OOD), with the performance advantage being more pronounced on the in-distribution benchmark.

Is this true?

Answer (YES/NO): NO